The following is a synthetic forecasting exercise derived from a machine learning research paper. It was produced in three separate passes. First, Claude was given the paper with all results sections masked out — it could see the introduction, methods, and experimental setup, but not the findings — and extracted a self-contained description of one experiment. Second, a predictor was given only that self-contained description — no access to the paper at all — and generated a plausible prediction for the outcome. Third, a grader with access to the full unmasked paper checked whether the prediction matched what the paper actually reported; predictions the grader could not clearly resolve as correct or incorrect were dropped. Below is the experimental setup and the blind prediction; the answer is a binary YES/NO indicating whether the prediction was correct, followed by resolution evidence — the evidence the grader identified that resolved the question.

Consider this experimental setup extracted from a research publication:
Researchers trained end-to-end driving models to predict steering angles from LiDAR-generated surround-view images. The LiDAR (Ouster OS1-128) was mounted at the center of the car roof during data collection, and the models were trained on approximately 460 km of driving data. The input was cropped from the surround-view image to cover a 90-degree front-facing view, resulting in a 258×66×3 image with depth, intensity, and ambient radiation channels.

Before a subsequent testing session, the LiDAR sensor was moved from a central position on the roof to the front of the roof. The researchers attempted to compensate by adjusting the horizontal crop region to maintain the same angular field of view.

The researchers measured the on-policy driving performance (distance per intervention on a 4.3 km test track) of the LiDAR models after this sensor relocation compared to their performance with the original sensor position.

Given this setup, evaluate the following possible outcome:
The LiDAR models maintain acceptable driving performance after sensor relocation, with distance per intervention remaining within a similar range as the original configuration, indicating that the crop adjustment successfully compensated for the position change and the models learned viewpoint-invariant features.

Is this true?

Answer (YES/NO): NO